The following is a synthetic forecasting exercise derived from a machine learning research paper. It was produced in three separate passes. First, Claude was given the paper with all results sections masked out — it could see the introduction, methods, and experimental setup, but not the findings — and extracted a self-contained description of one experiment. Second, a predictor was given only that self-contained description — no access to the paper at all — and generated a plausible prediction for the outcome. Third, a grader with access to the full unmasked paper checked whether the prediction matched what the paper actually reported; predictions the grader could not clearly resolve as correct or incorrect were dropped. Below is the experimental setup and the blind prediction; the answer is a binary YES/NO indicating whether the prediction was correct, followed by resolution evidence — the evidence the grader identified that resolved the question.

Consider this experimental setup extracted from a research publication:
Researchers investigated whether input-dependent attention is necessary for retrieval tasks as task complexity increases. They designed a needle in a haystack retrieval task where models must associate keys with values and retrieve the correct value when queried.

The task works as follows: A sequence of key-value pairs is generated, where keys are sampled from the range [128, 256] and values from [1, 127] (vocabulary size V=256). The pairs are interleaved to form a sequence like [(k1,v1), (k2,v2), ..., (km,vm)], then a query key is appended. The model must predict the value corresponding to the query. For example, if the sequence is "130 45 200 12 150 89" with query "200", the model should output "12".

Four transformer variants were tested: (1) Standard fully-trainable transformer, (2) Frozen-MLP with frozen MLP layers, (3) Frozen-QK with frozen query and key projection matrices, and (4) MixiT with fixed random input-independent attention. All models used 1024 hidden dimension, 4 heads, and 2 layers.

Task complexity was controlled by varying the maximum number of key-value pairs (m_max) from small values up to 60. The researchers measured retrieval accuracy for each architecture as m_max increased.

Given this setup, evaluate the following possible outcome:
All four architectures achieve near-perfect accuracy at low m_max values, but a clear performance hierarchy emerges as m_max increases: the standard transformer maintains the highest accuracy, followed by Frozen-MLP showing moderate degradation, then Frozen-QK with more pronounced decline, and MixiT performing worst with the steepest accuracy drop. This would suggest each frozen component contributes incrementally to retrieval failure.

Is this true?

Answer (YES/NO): NO